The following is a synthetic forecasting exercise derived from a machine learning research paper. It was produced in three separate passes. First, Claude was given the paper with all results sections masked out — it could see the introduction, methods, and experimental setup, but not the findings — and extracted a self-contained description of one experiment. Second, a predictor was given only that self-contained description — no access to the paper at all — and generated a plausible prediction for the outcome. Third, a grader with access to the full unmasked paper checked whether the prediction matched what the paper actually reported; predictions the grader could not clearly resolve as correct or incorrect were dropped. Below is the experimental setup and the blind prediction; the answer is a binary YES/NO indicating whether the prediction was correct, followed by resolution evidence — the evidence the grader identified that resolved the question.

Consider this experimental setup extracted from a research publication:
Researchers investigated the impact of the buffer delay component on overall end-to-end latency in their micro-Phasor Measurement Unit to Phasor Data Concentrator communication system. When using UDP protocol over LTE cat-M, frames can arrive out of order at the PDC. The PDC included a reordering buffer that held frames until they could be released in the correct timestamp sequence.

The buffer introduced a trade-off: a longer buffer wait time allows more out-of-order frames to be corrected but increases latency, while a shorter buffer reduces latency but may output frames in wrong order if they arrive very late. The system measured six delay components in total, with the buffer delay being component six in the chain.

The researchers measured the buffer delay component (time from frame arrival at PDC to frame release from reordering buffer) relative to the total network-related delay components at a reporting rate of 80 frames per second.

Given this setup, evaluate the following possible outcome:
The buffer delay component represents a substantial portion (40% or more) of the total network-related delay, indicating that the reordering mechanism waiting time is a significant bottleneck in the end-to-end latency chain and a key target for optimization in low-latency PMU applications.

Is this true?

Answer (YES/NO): NO